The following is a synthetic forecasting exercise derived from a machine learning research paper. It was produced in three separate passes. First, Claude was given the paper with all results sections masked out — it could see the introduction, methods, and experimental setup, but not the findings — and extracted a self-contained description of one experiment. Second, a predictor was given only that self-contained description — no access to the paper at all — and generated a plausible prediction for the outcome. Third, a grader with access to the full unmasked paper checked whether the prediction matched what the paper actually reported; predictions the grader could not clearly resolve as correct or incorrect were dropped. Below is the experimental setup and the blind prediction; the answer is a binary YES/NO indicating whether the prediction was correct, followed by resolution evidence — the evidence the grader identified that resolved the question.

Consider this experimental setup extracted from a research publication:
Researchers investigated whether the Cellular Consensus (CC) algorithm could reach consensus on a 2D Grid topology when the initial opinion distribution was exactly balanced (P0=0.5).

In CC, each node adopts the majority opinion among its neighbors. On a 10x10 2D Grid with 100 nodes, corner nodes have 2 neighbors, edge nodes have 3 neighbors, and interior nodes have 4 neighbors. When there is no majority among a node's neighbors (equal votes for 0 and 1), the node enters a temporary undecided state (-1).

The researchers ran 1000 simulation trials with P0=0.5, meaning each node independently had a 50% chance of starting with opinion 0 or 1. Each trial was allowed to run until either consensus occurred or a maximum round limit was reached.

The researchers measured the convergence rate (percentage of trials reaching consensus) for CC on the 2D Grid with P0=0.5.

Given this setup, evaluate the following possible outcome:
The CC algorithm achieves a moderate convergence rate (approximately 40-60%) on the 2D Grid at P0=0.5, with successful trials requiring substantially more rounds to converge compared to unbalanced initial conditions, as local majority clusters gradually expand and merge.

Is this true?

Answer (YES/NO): NO